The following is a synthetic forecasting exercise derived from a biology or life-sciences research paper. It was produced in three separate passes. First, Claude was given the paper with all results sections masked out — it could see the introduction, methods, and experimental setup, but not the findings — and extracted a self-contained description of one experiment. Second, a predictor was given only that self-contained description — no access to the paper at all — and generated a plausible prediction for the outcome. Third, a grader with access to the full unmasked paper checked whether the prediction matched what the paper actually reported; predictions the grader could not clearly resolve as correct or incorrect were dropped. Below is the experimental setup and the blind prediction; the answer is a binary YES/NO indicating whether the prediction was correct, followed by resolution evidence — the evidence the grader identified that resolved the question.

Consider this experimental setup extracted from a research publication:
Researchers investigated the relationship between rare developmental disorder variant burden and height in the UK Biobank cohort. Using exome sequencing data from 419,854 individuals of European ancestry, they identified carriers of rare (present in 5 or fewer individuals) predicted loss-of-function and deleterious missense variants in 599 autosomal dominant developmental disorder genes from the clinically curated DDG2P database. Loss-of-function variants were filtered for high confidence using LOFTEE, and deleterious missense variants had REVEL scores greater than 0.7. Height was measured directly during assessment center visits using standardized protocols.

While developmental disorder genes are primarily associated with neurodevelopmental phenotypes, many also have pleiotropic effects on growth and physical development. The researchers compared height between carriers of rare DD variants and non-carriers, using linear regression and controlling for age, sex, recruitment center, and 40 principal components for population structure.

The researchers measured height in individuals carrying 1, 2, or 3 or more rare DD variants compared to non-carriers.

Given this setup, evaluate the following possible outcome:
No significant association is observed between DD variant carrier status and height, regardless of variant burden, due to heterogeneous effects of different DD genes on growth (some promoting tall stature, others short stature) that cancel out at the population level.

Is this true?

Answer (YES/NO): NO